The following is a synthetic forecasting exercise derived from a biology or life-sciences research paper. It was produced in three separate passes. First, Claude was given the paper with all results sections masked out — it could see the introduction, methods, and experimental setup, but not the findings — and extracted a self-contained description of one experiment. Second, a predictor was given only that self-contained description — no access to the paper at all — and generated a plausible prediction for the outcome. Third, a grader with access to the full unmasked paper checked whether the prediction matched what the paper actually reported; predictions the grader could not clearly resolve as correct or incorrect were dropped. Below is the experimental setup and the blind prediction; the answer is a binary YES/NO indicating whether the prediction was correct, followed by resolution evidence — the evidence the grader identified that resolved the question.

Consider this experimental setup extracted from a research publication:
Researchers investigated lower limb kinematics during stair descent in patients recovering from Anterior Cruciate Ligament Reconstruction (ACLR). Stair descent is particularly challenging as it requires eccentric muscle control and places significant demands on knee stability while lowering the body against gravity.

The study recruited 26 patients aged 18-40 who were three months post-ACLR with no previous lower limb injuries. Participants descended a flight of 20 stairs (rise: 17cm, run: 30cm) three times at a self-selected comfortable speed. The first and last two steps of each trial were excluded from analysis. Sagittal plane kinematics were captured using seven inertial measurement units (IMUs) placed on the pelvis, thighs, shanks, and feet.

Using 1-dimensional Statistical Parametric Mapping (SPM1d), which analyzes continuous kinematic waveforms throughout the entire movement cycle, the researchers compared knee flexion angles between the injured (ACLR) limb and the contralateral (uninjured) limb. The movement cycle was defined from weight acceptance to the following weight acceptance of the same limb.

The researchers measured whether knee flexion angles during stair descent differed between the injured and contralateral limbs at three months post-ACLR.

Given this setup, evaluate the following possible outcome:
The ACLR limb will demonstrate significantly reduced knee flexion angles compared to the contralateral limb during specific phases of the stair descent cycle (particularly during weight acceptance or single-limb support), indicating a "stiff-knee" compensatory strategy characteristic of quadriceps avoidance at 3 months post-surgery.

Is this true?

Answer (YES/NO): YES